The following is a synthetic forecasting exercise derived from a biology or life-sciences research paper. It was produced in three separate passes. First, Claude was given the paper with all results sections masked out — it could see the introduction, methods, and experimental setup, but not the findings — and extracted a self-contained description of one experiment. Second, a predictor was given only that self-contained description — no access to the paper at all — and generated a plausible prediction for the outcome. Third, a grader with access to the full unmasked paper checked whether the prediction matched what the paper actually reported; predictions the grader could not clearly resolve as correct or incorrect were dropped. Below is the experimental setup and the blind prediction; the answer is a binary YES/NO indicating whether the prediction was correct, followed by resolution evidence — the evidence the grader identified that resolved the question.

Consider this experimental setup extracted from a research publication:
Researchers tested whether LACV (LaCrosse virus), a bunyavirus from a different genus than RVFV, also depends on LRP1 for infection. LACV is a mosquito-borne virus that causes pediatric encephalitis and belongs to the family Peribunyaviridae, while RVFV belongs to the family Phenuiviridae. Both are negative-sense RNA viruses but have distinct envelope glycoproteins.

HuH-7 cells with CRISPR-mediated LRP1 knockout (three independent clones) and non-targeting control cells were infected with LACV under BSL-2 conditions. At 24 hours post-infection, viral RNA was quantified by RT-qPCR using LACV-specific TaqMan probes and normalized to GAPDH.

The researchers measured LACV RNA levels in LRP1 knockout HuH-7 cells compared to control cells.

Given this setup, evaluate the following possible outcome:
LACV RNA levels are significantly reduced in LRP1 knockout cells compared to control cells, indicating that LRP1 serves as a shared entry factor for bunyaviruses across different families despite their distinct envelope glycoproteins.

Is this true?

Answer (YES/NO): NO